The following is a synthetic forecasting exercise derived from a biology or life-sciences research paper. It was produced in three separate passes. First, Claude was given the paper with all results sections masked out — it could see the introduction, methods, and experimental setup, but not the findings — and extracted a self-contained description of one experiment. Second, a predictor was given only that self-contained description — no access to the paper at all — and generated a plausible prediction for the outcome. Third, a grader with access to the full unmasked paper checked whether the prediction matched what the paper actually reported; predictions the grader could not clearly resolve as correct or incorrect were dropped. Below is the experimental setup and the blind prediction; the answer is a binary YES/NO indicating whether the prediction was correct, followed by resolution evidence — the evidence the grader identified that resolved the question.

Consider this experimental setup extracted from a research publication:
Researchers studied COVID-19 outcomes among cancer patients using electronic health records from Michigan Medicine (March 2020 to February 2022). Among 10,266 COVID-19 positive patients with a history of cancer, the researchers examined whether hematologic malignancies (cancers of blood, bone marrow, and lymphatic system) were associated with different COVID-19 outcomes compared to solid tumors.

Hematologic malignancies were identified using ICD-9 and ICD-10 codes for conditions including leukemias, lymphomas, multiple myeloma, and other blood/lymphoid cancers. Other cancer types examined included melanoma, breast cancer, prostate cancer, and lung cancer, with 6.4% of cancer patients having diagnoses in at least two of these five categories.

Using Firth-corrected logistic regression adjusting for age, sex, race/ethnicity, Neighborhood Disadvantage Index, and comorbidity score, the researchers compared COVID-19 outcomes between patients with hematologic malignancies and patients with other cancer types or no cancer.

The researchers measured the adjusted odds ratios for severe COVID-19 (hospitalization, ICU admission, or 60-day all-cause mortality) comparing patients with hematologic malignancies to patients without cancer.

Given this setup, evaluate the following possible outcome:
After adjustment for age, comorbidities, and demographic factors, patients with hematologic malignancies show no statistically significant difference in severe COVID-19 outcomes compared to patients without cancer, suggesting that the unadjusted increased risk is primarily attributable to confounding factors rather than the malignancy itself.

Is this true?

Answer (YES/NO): NO